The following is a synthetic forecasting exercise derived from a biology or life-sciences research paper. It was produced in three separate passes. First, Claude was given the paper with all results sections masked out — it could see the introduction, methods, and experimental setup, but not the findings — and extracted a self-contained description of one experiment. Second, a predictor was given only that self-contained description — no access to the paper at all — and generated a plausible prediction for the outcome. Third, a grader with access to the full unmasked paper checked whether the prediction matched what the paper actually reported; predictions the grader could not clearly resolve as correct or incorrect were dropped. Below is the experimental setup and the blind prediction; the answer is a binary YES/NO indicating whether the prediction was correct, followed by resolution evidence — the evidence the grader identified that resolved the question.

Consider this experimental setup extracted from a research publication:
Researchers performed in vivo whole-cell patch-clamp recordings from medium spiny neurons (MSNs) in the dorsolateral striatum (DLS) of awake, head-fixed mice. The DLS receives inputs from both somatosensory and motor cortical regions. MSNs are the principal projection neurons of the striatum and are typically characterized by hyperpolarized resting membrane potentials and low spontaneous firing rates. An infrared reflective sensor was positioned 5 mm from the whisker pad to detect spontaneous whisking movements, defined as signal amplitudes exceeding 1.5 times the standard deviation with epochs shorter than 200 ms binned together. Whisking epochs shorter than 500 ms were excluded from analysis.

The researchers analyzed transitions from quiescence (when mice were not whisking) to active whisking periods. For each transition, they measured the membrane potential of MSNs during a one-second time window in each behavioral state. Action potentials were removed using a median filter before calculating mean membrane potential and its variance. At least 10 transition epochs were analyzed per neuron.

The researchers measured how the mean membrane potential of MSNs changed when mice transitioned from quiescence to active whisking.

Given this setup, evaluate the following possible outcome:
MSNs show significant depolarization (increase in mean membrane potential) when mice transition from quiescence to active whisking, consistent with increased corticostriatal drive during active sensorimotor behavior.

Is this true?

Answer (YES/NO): YES